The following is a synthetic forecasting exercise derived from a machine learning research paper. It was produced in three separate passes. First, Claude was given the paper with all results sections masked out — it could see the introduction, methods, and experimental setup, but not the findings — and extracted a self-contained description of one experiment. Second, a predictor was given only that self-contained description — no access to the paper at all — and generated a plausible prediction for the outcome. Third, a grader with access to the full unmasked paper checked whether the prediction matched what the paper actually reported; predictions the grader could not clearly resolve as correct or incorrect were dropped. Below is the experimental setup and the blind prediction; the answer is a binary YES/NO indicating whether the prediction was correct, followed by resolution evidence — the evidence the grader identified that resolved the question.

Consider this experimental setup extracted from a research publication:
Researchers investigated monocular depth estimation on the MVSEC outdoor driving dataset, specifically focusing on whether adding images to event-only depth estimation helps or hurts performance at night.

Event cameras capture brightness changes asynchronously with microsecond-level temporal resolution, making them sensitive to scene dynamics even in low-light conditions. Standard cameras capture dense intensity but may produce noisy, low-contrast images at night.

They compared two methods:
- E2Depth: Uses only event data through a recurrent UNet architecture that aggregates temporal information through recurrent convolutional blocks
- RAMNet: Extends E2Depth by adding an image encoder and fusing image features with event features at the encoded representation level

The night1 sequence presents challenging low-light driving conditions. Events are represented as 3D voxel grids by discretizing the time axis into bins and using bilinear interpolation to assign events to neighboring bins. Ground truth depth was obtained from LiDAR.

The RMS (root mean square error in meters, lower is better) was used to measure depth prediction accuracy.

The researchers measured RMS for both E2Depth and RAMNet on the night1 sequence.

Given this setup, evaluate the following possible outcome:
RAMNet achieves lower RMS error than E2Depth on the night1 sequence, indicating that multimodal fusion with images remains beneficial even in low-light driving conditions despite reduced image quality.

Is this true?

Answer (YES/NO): NO